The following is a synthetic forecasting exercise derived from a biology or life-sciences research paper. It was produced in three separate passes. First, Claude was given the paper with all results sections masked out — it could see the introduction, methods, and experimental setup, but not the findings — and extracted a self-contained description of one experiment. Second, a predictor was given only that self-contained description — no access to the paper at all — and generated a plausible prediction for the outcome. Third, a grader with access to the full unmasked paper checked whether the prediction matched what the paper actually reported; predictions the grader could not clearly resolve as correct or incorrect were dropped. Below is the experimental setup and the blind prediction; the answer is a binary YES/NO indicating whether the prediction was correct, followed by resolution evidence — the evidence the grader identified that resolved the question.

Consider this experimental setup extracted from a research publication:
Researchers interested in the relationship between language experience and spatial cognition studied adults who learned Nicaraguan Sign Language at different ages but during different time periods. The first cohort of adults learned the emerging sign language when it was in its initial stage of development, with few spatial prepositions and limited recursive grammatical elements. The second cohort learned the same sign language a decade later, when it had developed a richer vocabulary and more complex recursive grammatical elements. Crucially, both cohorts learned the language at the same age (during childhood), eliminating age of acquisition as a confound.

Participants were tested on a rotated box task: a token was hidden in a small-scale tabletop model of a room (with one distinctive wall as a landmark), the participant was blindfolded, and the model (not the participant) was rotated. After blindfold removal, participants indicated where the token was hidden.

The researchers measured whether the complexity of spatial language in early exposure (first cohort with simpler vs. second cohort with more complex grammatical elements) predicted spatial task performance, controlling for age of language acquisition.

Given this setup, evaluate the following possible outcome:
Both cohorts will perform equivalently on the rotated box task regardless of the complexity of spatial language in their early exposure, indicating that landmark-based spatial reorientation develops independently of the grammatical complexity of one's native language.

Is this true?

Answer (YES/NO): NO